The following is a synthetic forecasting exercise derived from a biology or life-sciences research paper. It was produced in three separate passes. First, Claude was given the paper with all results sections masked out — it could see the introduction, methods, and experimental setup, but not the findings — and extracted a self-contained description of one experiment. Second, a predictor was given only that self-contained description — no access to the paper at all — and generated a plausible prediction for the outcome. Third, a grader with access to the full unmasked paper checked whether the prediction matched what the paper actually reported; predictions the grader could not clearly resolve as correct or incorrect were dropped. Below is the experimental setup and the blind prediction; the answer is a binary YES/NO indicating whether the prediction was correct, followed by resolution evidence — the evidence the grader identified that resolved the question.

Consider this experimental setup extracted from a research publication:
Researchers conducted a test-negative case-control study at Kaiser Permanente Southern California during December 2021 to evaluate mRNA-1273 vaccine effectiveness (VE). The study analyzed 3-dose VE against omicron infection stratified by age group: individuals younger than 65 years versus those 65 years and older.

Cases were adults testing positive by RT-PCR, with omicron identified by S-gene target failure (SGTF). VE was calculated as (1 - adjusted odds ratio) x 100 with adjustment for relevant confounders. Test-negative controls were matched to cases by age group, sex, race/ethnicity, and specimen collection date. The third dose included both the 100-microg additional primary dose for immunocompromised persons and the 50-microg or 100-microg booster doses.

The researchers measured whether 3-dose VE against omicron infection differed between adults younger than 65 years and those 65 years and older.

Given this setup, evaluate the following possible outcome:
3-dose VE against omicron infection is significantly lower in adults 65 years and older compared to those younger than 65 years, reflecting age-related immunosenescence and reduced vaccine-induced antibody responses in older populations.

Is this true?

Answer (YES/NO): NO